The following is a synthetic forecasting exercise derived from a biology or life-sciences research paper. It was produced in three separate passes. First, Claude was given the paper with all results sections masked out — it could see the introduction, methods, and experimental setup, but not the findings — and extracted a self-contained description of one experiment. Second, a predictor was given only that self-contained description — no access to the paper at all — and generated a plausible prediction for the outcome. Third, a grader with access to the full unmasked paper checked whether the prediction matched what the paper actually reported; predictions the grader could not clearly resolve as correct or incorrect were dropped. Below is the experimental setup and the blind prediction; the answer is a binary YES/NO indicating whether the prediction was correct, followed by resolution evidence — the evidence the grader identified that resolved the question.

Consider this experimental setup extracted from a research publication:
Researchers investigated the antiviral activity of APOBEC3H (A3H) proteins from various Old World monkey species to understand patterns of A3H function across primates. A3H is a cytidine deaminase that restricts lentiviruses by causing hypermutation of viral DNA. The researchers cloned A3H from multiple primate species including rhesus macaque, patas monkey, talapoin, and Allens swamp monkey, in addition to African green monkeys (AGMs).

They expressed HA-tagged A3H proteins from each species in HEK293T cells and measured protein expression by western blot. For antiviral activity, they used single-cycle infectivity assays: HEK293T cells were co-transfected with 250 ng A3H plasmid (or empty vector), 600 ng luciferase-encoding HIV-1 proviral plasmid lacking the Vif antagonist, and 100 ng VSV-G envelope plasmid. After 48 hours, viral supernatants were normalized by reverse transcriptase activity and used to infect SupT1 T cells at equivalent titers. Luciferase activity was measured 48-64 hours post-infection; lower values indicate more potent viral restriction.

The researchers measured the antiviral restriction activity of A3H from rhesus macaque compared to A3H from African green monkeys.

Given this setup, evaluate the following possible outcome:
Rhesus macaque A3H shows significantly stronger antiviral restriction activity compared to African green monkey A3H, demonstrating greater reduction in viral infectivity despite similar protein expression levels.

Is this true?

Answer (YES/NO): NO